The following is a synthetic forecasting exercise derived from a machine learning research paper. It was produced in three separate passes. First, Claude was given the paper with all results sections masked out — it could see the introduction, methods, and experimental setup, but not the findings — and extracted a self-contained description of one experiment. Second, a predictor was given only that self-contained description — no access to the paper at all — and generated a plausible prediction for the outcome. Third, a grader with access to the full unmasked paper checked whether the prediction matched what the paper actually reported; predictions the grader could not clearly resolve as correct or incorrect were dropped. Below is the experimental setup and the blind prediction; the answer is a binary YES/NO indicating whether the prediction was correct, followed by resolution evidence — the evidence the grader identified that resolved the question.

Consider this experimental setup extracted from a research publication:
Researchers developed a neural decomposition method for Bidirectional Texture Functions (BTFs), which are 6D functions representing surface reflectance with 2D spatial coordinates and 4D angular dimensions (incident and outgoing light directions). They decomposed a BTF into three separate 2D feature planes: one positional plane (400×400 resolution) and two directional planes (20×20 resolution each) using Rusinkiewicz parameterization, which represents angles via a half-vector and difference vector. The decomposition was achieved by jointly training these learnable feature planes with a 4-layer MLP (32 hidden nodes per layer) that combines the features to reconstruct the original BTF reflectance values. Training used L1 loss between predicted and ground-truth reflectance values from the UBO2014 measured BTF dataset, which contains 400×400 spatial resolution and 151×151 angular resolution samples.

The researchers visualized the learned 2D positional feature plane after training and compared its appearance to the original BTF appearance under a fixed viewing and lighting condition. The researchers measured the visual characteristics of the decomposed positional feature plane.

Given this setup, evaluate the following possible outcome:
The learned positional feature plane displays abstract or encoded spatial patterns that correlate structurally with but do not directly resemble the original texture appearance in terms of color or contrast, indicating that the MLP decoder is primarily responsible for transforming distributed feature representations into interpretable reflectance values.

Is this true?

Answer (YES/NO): NO